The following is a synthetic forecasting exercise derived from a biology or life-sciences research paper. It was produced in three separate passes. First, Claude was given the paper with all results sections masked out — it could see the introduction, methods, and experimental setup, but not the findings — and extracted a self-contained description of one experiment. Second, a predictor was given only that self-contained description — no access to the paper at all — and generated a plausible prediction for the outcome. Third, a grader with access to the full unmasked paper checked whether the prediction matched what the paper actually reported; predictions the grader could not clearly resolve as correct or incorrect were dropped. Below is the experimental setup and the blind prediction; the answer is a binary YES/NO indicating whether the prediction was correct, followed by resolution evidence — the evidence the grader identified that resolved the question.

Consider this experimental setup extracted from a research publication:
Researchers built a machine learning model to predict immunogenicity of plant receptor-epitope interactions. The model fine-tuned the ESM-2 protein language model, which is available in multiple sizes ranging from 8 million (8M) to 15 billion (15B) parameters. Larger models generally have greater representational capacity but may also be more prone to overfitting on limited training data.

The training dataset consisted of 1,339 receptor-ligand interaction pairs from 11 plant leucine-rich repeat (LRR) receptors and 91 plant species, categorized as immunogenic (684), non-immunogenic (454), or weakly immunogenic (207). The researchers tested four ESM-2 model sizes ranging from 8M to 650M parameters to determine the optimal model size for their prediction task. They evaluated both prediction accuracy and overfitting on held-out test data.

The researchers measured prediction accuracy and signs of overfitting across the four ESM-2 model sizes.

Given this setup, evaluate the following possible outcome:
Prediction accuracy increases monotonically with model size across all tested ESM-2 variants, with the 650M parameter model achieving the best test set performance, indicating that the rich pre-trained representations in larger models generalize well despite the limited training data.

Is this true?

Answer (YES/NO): NO